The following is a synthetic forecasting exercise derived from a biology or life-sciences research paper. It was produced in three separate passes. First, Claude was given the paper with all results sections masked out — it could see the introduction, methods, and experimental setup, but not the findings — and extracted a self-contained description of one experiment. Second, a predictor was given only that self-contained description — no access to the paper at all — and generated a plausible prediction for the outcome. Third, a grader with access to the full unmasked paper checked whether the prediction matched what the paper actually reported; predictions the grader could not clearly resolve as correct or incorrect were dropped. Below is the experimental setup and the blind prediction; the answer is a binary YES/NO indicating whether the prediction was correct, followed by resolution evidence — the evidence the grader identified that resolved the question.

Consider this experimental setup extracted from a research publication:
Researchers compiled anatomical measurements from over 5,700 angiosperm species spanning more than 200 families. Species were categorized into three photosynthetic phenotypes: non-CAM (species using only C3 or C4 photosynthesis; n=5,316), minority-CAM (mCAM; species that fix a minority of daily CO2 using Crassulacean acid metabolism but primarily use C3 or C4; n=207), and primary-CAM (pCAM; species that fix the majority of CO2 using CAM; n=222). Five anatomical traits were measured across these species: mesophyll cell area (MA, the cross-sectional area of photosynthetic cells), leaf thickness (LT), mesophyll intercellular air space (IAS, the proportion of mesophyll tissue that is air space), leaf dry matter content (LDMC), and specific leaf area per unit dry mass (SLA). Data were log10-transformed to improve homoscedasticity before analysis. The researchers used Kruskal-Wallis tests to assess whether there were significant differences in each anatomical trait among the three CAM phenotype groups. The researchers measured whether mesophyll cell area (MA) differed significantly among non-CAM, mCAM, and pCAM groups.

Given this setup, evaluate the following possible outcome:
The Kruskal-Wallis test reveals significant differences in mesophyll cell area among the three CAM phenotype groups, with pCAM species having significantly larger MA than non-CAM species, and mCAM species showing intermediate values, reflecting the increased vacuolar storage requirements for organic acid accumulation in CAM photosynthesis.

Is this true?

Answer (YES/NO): YES